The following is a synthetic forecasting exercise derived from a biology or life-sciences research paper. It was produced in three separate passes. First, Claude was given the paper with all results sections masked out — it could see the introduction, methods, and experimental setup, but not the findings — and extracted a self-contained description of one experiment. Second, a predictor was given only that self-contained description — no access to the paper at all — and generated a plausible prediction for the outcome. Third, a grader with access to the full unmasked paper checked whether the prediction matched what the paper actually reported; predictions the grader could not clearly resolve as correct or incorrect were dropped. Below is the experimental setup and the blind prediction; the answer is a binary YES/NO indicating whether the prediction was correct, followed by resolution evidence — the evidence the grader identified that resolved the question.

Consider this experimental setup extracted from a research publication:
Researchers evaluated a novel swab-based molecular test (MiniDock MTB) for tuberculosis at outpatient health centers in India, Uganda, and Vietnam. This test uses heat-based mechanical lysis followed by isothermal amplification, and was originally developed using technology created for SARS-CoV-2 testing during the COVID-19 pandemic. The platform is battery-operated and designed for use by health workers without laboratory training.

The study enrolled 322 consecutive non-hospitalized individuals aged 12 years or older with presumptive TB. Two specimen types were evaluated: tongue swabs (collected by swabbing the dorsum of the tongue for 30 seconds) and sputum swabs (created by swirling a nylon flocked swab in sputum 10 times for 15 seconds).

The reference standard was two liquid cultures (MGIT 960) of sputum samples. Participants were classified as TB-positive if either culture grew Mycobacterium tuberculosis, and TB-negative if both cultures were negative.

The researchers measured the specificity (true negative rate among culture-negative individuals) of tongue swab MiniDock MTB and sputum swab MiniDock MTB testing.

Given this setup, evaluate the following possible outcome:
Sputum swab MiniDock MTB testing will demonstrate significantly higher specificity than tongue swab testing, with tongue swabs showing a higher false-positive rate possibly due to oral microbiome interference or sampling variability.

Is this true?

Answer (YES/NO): NO